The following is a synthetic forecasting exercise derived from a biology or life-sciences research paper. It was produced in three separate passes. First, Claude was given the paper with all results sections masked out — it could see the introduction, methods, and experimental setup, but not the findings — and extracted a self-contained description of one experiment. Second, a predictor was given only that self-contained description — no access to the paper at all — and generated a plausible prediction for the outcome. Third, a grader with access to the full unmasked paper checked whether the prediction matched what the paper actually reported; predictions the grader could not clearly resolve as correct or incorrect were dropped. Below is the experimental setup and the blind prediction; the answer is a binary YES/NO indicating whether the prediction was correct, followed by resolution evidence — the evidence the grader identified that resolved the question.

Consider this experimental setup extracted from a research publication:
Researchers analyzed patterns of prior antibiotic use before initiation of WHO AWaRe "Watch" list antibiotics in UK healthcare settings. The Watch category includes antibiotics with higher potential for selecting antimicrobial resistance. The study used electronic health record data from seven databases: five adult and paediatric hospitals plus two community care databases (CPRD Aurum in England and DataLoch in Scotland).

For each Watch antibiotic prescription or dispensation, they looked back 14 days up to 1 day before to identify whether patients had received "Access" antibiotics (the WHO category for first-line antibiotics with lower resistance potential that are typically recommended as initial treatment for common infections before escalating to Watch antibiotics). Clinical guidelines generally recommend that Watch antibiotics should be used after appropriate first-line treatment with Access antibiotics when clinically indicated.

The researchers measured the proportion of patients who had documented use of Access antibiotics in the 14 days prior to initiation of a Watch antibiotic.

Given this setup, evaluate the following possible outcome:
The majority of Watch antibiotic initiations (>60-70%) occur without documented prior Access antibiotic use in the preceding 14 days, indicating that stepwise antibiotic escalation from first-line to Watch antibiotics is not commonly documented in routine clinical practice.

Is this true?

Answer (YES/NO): NO